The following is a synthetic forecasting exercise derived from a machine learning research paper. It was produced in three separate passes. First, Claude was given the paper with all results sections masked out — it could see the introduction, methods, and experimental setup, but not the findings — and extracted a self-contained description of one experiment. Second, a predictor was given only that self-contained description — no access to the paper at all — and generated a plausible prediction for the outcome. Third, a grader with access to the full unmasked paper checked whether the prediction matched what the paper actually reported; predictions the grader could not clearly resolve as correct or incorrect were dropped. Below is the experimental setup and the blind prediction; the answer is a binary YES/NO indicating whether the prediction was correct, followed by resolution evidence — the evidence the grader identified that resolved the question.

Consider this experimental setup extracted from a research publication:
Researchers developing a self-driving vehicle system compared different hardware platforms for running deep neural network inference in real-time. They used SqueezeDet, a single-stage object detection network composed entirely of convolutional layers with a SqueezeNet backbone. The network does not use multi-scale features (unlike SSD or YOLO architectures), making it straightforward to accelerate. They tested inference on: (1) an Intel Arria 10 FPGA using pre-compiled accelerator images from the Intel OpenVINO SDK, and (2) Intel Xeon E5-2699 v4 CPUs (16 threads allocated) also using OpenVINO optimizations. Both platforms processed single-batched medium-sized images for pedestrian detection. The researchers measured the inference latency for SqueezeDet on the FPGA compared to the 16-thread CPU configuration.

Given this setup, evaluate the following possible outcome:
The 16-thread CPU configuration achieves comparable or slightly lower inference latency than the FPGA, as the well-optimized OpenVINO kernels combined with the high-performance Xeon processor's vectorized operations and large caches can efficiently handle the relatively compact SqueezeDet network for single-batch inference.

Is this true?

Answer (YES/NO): NO